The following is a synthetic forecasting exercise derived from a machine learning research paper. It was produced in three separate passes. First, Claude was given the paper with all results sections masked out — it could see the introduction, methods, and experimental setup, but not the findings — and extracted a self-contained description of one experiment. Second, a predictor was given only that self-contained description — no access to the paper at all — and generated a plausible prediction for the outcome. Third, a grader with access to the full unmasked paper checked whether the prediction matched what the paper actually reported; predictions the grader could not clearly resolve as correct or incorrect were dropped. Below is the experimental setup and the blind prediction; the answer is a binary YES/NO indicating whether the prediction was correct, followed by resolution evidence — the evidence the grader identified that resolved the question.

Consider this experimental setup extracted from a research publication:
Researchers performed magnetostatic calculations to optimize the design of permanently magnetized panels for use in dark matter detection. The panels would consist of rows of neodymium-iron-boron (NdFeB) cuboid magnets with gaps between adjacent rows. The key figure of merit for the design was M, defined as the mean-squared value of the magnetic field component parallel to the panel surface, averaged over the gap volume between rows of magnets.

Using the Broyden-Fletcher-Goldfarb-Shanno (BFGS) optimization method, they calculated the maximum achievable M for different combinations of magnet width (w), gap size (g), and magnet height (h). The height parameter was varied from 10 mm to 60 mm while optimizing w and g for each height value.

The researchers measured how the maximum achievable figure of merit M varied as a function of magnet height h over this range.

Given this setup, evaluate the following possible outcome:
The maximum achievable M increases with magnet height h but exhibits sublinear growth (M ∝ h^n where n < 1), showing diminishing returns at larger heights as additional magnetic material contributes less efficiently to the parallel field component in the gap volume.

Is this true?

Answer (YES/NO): NO